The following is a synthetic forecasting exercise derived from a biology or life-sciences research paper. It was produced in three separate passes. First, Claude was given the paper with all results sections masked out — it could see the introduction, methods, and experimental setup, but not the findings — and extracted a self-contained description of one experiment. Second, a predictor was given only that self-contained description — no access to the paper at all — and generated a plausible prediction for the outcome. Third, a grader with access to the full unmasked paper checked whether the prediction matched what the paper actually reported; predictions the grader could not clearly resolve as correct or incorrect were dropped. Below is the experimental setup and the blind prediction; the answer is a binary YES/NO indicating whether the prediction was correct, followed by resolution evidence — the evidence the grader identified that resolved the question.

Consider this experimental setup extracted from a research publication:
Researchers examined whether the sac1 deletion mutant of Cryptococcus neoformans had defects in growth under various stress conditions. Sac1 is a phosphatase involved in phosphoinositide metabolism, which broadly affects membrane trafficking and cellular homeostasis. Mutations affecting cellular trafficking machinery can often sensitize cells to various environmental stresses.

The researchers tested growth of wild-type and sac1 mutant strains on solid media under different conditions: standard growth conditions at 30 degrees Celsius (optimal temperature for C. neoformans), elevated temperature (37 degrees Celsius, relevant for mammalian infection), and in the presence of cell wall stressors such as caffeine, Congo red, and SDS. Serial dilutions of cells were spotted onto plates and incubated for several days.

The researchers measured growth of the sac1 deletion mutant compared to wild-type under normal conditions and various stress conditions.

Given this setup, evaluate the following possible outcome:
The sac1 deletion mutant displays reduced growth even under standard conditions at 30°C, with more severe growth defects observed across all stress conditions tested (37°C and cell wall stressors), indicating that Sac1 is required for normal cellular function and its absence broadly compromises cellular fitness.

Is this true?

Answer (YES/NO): YES